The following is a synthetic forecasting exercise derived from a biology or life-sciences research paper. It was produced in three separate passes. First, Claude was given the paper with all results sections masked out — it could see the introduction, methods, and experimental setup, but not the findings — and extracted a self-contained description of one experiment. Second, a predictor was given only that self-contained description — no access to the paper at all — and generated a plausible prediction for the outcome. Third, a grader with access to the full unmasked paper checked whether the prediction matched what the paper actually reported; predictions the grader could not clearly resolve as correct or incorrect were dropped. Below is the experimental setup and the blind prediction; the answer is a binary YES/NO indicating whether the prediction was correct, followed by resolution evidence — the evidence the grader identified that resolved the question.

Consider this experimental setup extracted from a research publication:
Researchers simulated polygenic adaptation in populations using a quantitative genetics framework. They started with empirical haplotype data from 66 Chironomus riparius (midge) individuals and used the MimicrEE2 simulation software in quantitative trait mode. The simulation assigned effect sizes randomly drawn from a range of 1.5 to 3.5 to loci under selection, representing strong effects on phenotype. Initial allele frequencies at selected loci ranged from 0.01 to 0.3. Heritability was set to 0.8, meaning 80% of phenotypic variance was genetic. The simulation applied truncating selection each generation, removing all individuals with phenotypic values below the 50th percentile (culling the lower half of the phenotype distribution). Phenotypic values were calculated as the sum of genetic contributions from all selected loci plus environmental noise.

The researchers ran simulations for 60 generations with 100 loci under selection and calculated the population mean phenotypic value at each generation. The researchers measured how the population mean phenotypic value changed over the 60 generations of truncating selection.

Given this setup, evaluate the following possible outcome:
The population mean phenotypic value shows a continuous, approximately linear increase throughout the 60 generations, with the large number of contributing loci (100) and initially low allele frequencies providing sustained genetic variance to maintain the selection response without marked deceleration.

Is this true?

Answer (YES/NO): NO